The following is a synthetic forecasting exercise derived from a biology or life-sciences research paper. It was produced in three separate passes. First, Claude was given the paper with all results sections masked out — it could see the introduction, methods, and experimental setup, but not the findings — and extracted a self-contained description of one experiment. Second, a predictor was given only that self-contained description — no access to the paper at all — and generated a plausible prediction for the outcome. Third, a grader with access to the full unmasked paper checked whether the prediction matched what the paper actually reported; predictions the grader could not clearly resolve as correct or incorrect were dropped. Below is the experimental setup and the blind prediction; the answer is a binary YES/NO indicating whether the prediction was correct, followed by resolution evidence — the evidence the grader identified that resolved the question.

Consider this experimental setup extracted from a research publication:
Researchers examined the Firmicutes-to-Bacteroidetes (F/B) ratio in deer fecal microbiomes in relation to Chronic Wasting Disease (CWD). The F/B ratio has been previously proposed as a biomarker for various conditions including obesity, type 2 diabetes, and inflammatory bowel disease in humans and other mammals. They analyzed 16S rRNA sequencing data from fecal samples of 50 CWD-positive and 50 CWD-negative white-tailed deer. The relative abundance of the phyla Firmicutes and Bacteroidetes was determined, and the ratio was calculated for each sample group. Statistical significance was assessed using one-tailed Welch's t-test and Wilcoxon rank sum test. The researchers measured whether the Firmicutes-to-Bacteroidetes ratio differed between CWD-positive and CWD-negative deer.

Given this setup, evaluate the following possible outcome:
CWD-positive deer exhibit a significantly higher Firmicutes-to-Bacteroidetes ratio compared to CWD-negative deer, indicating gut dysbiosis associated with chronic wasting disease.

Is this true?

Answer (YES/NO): NO